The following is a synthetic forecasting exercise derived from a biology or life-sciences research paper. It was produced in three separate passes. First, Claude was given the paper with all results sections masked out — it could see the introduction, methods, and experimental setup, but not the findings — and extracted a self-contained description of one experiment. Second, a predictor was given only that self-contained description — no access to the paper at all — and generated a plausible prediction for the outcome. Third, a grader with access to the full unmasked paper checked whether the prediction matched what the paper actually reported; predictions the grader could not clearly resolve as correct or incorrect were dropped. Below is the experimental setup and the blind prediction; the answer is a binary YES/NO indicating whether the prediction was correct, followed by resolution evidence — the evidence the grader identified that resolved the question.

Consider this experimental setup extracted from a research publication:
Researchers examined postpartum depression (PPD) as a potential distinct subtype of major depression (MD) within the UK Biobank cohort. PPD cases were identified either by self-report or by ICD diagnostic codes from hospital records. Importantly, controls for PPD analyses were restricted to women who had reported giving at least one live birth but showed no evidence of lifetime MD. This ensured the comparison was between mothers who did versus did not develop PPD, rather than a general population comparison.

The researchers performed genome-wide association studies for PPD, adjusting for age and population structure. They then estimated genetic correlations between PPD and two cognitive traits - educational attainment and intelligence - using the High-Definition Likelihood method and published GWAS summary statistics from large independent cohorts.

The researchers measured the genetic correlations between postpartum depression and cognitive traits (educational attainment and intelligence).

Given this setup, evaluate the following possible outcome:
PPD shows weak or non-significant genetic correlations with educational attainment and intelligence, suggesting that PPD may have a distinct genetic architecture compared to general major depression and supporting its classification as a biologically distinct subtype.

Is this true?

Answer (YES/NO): NO